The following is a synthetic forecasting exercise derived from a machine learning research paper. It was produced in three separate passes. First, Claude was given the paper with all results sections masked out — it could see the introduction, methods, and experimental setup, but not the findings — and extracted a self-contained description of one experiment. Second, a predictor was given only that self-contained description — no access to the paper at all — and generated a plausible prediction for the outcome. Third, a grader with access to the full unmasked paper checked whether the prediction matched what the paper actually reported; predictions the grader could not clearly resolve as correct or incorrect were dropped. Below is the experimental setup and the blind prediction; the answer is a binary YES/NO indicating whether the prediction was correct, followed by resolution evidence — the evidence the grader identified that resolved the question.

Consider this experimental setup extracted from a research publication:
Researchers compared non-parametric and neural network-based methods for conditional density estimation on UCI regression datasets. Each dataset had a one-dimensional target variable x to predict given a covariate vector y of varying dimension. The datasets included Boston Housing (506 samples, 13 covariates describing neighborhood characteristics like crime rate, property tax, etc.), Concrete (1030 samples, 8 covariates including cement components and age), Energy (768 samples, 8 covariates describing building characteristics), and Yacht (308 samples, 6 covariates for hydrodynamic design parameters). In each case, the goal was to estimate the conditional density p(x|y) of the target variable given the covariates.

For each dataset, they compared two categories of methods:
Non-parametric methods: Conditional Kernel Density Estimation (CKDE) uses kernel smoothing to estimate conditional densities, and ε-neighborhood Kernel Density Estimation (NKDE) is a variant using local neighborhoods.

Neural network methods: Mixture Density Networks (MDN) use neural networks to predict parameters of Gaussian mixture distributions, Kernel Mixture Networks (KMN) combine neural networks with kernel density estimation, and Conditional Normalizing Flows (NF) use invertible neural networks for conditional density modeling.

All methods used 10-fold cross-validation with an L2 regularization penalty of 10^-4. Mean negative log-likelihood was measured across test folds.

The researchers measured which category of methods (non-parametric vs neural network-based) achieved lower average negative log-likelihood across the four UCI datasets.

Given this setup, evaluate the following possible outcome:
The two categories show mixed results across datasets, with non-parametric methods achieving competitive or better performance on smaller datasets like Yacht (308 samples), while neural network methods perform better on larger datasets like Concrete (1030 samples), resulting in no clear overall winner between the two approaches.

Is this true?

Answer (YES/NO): NO